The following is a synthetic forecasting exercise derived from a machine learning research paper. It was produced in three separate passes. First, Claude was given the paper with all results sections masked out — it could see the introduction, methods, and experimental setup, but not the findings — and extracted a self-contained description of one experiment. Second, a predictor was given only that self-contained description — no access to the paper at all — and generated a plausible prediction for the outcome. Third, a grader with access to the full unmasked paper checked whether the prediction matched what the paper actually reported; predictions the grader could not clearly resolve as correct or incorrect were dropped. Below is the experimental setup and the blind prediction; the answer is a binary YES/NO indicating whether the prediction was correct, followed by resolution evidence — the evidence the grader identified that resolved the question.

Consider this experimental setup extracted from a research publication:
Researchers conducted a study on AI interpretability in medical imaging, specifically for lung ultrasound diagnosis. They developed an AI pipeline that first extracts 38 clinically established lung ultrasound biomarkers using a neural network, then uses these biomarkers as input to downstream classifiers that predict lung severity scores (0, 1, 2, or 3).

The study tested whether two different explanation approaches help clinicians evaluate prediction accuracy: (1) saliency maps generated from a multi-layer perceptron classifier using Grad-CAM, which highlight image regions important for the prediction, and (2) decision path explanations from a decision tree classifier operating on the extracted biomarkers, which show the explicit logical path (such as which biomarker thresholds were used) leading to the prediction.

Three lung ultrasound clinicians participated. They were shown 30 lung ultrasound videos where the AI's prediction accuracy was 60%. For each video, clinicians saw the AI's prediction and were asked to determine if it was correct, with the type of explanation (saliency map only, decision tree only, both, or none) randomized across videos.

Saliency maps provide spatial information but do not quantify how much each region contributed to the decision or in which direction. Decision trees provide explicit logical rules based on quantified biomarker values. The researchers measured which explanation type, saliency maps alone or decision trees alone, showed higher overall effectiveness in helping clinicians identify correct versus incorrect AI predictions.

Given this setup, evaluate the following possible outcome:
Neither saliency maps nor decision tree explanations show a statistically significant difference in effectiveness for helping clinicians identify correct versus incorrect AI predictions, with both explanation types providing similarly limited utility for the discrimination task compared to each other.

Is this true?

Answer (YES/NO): NO